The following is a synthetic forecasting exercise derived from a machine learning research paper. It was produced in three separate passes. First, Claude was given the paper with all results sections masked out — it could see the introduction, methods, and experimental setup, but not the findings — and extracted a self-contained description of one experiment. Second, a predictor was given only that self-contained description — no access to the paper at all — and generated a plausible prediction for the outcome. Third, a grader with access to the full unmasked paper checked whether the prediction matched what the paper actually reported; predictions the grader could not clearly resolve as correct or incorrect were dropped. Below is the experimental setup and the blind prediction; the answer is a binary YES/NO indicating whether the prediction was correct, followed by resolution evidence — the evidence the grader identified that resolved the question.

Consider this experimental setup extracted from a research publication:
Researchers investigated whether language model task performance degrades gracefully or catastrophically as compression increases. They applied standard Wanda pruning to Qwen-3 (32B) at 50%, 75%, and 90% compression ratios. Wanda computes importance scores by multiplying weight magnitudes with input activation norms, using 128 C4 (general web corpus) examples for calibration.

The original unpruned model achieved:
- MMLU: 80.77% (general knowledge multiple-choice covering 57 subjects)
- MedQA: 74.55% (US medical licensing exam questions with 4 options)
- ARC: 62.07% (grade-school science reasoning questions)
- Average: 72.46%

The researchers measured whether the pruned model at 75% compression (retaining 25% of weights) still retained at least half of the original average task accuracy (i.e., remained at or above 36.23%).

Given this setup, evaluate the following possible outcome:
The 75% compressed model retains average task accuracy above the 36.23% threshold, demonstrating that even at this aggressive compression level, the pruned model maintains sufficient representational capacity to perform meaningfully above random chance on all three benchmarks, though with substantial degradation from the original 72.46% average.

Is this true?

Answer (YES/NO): NO